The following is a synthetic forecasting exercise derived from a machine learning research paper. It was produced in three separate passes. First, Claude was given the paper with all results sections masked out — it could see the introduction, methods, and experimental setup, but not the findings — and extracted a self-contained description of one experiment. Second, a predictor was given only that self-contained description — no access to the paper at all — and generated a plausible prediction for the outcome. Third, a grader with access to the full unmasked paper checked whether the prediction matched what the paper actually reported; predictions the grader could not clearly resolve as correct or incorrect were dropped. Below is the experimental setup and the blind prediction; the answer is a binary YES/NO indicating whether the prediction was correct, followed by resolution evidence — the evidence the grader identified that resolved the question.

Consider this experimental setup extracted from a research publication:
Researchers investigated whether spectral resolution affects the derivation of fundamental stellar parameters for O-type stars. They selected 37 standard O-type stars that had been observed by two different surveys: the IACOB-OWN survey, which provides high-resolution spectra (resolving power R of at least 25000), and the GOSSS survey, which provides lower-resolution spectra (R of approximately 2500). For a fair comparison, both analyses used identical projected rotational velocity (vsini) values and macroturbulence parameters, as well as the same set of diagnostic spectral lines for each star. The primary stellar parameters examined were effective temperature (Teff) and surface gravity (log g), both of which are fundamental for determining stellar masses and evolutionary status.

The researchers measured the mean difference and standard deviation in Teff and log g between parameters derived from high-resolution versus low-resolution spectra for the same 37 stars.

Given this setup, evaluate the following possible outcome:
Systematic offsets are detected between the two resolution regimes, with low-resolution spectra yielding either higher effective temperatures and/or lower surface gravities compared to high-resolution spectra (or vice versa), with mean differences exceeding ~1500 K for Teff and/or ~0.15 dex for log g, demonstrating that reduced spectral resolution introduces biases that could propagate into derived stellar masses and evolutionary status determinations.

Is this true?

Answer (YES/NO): NO